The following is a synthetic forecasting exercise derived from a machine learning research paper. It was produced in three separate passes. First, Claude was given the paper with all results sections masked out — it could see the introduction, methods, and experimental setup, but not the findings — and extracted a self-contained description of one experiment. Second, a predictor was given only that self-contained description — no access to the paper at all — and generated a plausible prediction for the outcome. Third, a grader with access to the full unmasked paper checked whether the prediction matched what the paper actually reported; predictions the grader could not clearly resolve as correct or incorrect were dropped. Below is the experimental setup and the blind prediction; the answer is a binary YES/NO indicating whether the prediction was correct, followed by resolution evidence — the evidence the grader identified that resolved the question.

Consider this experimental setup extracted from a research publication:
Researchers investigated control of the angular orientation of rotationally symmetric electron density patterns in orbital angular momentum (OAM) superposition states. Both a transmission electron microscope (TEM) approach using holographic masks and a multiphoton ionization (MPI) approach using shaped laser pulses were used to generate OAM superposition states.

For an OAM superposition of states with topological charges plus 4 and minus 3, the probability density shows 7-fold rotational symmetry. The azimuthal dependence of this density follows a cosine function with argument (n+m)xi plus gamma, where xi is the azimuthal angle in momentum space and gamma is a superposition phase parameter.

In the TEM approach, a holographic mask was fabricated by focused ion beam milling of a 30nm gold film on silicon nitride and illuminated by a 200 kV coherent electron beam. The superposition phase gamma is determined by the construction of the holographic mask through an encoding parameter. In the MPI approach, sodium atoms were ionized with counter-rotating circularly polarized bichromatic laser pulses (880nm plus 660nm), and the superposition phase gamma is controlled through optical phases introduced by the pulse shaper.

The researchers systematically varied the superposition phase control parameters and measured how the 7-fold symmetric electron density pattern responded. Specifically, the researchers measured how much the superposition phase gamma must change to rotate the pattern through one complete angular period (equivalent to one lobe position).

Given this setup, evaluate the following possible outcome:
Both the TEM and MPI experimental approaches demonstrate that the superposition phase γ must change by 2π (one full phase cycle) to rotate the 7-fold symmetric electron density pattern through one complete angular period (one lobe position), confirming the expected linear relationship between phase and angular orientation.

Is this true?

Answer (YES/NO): YES